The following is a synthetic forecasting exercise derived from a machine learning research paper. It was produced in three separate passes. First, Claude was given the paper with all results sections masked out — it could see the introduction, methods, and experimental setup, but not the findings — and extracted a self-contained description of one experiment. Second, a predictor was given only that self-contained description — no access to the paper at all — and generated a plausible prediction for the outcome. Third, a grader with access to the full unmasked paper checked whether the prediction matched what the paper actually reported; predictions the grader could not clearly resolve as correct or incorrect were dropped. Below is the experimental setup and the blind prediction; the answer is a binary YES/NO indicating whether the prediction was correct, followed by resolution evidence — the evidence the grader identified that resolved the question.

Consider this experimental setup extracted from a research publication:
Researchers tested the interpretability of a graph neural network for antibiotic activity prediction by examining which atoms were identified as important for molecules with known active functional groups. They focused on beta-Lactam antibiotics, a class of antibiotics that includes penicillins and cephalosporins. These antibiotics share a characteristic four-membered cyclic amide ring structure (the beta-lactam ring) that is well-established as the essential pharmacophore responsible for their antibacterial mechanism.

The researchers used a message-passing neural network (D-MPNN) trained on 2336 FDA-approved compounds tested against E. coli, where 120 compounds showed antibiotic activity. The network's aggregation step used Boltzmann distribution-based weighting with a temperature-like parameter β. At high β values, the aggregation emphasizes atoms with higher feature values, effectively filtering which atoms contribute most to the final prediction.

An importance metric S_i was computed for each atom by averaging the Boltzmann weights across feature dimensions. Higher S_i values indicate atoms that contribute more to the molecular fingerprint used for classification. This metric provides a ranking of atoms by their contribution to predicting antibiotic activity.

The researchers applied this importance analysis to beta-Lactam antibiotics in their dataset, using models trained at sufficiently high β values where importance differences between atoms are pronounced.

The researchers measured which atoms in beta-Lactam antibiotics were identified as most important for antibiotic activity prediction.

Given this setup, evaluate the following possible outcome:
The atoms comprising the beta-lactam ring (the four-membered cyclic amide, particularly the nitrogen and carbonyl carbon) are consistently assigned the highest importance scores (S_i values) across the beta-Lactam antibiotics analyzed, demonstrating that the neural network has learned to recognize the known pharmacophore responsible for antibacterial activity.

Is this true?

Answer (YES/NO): NO